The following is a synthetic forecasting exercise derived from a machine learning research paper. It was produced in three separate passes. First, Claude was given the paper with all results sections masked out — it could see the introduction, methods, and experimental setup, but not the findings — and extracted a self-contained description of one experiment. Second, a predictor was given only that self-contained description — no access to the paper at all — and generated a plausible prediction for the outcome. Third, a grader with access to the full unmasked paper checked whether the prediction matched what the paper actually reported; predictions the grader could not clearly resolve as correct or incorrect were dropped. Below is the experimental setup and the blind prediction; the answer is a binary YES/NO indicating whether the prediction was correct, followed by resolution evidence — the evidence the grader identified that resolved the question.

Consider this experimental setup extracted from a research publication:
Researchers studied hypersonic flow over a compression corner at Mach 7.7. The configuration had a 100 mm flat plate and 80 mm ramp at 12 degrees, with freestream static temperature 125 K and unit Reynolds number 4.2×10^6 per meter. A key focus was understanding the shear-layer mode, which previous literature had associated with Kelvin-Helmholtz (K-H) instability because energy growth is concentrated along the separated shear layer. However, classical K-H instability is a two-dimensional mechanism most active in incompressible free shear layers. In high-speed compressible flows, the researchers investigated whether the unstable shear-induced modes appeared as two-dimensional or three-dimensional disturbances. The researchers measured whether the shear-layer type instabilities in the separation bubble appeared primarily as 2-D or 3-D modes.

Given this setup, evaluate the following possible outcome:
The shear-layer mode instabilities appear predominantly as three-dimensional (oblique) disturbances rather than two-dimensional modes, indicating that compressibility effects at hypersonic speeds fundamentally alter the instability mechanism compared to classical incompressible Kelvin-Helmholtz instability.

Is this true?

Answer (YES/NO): YES